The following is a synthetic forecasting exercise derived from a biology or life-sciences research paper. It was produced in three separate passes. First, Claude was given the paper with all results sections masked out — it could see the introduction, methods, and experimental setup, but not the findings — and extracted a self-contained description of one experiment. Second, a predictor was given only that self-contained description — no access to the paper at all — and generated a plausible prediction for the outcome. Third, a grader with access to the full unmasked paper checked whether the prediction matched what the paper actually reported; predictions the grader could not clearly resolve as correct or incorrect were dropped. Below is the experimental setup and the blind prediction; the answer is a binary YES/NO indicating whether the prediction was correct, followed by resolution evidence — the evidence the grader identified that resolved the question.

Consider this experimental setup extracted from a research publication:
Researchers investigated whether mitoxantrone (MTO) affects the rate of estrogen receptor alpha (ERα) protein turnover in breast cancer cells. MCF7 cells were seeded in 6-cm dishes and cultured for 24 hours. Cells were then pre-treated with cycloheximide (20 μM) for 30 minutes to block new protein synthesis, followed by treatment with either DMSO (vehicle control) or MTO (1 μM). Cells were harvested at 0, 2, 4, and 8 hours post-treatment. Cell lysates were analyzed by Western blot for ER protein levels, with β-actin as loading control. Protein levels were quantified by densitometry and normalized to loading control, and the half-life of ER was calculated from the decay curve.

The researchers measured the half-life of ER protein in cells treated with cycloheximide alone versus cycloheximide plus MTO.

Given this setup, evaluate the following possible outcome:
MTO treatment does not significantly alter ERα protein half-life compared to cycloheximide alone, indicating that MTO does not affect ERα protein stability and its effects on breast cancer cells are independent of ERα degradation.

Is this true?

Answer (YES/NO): NO